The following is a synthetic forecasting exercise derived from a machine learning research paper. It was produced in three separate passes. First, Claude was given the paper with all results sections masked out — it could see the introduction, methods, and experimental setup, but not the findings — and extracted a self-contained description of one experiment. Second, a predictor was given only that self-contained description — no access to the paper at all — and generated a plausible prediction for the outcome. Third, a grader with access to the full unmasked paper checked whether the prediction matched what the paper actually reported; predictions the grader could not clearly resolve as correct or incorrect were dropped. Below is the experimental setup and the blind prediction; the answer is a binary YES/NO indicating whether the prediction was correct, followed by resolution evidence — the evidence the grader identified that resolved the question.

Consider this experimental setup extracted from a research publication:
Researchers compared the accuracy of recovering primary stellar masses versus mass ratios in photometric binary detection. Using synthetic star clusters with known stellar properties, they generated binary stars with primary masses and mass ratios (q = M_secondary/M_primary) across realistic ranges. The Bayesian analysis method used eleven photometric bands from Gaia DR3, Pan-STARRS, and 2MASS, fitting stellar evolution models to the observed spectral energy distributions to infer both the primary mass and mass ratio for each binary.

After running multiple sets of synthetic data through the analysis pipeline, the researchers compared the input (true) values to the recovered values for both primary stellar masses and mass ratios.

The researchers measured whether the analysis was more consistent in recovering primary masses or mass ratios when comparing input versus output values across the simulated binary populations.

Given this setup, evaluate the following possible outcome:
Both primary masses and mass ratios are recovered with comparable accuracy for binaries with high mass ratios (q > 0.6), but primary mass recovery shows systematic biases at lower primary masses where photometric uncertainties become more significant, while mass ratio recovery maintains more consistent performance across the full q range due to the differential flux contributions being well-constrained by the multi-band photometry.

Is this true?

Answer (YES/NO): NO